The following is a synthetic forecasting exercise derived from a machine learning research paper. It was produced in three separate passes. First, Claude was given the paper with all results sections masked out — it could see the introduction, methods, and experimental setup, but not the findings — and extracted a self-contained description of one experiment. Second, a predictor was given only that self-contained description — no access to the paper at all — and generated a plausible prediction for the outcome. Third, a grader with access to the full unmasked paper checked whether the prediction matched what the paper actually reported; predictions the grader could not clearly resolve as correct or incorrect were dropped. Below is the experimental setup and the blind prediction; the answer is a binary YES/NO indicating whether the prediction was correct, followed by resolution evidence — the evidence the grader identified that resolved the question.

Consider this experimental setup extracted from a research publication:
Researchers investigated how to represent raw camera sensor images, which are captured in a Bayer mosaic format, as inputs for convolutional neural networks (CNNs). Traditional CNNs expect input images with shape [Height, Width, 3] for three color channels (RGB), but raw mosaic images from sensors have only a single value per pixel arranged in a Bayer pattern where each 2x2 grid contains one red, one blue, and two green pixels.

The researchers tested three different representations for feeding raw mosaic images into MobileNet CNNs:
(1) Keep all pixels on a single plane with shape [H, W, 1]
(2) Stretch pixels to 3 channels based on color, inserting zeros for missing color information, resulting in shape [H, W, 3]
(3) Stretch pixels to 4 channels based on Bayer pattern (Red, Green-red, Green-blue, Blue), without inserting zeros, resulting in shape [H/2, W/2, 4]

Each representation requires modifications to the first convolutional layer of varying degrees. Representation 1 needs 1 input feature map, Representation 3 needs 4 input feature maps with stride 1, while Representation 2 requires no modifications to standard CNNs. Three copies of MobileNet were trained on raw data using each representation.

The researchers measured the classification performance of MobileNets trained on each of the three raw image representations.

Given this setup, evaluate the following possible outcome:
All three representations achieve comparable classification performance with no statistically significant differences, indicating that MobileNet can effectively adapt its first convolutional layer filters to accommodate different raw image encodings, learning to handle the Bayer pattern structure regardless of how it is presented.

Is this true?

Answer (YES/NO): YES